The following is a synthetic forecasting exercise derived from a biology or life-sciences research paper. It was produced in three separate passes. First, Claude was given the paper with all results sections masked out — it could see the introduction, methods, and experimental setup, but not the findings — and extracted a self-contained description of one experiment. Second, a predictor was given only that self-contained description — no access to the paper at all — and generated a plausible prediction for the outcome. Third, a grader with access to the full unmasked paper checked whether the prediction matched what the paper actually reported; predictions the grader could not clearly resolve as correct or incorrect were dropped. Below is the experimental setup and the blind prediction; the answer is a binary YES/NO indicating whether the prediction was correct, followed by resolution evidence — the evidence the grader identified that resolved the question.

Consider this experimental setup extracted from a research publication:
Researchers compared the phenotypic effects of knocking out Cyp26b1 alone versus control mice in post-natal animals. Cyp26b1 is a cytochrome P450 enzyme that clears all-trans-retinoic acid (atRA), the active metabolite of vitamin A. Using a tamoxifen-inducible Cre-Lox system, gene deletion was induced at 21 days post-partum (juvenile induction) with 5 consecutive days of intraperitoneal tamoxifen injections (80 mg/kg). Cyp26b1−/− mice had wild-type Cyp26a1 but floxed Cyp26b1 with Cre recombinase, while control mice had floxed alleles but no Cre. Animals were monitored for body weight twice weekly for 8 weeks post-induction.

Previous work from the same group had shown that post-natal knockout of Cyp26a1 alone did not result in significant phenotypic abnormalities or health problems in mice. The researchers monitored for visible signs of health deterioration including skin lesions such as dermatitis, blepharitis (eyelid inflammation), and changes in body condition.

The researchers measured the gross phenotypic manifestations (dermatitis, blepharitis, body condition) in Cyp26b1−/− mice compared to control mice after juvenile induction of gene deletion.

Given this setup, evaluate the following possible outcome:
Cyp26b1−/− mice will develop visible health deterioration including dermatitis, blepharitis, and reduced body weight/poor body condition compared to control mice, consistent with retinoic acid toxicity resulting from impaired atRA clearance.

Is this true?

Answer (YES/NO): NO